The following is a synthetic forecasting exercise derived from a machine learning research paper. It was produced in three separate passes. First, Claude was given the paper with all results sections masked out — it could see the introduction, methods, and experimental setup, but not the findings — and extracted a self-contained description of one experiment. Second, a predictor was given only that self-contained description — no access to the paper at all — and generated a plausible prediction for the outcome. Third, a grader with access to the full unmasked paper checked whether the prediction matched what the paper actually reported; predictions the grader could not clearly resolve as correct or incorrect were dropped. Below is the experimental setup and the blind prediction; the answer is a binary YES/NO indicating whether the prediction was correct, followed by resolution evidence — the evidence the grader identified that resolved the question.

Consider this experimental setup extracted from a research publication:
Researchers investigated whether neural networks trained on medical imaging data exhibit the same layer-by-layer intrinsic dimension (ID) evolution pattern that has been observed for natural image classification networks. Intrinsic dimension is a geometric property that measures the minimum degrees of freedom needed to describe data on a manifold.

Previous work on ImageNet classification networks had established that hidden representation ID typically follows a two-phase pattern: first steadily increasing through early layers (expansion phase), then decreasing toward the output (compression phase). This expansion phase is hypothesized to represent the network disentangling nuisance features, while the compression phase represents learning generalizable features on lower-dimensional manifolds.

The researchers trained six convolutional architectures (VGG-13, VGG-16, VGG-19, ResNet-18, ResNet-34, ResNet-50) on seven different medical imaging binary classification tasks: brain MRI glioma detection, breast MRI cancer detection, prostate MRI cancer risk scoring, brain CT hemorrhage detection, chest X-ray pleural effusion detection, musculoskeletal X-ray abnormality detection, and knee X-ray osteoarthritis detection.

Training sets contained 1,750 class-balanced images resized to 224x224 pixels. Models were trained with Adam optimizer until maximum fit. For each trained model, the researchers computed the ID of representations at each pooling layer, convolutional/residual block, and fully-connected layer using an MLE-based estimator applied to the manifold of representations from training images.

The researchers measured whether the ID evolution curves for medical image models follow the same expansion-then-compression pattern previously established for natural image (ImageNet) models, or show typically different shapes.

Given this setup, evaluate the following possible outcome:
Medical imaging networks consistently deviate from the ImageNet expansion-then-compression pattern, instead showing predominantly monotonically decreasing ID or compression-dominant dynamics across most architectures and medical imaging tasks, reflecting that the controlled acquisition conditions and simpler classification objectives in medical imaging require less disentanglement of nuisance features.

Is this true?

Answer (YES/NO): NO